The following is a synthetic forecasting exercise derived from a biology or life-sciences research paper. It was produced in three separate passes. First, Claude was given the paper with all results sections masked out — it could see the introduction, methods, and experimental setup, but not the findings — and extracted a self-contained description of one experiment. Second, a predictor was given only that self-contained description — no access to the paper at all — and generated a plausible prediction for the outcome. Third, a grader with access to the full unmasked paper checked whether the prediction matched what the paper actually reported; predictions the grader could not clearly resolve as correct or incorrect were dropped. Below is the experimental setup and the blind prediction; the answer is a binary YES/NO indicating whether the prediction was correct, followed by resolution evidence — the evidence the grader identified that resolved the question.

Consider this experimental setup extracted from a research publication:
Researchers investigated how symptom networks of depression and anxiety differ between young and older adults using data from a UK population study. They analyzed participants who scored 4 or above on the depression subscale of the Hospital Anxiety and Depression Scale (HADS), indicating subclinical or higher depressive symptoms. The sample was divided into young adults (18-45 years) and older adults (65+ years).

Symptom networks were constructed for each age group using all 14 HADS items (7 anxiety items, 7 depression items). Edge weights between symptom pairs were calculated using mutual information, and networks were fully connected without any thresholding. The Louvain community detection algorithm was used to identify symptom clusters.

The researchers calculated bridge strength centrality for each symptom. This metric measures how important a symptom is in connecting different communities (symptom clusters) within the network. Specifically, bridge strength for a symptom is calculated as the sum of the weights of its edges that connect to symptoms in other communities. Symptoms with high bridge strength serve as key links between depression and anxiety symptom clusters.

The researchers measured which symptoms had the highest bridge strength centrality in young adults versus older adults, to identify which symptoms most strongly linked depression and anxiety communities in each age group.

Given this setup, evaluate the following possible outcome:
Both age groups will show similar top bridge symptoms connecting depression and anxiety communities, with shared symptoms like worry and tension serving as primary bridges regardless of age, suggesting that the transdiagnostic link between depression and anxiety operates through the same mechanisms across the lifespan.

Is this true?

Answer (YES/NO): NO